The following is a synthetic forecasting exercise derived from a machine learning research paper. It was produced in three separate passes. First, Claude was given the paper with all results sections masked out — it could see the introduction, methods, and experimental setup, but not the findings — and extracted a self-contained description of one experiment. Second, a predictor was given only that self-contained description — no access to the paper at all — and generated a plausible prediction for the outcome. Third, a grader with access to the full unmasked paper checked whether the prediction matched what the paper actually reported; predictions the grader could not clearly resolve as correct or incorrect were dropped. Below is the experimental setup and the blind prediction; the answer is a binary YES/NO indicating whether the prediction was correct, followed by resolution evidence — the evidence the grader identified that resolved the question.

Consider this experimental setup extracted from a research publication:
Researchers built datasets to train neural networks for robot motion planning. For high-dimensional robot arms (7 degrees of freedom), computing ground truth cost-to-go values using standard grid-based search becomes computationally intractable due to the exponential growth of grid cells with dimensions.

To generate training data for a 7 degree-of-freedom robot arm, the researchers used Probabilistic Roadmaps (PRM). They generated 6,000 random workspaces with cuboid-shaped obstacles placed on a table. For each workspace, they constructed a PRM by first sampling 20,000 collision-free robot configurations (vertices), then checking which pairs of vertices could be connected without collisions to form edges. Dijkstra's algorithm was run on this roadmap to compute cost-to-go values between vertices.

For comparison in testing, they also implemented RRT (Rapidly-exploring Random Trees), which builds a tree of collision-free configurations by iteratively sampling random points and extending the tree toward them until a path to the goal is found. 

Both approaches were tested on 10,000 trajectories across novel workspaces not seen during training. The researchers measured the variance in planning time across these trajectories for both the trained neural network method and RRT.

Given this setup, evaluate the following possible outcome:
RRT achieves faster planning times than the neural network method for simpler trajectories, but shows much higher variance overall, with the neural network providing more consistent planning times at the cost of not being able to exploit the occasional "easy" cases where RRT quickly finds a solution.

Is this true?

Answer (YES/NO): NO